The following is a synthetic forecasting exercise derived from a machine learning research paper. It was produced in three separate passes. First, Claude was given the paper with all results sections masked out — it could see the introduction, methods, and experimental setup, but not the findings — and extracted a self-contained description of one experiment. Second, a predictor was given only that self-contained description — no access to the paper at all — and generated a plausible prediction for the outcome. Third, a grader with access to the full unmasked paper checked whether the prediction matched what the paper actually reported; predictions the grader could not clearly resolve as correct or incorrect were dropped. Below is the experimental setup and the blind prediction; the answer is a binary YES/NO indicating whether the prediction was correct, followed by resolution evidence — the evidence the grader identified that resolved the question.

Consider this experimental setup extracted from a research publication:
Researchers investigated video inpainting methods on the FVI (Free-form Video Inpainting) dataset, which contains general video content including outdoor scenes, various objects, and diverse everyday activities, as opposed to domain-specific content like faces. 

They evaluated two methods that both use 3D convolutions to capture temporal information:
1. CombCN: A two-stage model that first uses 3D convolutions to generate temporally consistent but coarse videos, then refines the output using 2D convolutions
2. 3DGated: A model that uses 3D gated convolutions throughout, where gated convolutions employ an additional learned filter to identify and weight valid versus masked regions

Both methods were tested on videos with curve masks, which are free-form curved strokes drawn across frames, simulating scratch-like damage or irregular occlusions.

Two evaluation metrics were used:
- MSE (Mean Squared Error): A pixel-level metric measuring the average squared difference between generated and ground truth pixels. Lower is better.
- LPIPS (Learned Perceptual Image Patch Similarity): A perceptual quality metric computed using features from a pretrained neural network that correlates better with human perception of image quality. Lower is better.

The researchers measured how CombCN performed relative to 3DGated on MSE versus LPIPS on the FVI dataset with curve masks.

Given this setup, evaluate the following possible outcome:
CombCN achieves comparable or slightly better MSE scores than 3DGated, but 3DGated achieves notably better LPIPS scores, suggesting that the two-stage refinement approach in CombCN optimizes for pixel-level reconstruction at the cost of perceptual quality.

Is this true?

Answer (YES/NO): YES